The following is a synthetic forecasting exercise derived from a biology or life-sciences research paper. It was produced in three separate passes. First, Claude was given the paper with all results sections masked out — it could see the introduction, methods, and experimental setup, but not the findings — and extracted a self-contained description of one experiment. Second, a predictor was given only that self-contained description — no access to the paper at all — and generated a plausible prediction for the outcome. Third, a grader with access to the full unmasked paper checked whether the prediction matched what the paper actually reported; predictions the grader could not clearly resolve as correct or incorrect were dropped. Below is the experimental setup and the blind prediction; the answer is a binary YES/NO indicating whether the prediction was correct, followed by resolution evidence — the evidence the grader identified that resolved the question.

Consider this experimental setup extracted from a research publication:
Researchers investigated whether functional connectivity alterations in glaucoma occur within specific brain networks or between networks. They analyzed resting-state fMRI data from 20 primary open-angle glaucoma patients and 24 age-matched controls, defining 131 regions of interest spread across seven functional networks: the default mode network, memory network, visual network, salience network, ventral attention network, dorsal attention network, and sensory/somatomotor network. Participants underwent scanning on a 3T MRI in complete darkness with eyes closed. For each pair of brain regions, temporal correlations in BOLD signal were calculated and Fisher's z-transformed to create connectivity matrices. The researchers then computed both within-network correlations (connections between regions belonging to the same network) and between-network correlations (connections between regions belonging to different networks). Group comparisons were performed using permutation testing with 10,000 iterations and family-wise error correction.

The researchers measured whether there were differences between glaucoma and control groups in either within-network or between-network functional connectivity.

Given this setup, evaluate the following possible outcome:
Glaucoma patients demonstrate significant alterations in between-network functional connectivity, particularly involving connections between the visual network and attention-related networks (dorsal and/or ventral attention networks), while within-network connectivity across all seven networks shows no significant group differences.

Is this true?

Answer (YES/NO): NO